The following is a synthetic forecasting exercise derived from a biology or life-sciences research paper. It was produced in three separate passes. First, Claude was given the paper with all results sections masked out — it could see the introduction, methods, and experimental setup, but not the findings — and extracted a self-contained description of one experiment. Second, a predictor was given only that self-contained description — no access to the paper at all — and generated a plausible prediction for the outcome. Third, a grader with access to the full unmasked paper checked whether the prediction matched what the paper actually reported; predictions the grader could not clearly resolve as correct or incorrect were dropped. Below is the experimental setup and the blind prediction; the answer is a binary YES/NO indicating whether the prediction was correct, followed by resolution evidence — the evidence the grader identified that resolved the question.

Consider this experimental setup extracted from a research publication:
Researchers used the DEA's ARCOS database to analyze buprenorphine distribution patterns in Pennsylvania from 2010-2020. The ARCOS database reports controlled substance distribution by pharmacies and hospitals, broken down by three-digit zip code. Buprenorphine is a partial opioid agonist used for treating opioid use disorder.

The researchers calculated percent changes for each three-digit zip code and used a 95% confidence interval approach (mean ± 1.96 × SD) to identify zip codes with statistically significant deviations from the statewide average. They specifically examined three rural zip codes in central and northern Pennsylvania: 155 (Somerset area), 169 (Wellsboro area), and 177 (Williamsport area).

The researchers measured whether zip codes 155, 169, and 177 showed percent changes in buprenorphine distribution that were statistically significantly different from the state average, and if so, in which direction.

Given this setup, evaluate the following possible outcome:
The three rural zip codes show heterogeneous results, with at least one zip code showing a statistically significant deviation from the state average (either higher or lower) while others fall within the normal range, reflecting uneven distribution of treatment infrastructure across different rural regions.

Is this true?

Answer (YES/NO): NO